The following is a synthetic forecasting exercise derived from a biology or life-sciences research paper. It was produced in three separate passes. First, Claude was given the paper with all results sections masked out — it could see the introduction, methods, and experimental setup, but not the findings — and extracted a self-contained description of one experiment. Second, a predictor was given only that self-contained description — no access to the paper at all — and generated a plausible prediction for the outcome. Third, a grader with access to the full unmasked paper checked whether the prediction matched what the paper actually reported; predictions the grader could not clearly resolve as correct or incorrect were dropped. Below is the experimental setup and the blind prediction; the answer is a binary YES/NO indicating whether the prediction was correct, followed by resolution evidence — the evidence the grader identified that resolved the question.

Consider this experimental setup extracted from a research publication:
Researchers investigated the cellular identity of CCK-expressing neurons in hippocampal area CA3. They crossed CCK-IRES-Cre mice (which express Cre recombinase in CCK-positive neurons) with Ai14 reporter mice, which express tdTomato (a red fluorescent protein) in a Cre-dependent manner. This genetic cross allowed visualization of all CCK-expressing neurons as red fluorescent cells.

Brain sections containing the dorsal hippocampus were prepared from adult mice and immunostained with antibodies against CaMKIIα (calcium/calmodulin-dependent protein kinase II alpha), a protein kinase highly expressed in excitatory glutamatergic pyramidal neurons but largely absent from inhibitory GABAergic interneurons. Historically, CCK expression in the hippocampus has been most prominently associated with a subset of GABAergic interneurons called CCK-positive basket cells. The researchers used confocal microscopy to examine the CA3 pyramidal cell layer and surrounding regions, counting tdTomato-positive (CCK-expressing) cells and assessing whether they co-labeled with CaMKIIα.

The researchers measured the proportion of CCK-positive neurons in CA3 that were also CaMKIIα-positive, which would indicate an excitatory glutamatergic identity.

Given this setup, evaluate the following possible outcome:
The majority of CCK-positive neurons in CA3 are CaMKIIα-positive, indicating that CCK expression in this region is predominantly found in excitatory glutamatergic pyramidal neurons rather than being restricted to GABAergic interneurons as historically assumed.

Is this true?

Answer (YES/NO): YES